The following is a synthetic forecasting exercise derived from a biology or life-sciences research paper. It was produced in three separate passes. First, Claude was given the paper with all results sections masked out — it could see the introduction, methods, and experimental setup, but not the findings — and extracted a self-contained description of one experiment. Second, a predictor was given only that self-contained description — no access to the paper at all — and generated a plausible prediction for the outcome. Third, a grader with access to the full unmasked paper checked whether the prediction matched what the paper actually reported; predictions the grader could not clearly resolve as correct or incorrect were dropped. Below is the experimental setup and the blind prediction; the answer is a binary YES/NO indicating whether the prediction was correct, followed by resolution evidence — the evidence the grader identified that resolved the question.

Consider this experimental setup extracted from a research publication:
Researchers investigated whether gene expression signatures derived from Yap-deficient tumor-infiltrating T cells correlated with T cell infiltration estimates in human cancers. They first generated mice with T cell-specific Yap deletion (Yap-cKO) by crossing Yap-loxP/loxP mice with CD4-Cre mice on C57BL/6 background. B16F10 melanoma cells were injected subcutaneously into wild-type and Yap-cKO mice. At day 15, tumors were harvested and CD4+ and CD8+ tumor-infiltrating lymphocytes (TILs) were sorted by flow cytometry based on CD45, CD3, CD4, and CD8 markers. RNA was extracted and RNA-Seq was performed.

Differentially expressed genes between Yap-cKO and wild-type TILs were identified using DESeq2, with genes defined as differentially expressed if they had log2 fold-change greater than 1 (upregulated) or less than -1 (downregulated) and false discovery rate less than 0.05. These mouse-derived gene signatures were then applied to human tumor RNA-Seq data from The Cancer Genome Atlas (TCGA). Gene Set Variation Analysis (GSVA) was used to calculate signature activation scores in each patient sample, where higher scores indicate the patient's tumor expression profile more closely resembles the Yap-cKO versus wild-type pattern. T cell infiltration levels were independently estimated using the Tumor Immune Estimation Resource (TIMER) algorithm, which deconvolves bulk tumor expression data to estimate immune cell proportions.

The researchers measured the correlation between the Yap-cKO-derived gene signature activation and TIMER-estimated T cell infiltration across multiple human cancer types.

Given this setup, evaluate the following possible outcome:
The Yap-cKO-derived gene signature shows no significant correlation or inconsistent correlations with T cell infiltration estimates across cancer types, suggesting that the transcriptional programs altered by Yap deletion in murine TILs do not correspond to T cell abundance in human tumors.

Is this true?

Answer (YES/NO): NO